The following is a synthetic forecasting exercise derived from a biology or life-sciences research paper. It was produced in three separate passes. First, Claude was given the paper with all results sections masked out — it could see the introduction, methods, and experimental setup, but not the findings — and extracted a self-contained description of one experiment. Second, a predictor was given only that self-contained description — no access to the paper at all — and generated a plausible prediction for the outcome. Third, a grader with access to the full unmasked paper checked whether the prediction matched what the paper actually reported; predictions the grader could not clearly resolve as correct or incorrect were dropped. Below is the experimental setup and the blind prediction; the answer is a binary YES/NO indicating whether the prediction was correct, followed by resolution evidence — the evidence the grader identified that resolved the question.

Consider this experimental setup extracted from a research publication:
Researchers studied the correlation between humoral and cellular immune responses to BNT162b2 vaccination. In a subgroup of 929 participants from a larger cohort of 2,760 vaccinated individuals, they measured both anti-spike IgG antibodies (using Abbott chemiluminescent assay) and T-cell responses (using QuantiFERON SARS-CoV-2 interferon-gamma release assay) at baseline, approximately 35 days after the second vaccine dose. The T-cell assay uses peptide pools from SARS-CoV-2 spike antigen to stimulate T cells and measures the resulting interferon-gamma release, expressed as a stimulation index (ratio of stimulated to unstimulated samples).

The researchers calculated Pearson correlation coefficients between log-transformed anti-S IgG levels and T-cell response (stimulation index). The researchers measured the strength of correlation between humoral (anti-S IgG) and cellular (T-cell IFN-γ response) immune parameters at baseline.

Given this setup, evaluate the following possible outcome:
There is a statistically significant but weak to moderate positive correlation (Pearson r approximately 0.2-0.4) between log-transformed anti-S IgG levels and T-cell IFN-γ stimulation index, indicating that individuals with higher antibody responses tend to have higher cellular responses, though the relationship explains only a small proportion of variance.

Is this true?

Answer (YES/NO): YES